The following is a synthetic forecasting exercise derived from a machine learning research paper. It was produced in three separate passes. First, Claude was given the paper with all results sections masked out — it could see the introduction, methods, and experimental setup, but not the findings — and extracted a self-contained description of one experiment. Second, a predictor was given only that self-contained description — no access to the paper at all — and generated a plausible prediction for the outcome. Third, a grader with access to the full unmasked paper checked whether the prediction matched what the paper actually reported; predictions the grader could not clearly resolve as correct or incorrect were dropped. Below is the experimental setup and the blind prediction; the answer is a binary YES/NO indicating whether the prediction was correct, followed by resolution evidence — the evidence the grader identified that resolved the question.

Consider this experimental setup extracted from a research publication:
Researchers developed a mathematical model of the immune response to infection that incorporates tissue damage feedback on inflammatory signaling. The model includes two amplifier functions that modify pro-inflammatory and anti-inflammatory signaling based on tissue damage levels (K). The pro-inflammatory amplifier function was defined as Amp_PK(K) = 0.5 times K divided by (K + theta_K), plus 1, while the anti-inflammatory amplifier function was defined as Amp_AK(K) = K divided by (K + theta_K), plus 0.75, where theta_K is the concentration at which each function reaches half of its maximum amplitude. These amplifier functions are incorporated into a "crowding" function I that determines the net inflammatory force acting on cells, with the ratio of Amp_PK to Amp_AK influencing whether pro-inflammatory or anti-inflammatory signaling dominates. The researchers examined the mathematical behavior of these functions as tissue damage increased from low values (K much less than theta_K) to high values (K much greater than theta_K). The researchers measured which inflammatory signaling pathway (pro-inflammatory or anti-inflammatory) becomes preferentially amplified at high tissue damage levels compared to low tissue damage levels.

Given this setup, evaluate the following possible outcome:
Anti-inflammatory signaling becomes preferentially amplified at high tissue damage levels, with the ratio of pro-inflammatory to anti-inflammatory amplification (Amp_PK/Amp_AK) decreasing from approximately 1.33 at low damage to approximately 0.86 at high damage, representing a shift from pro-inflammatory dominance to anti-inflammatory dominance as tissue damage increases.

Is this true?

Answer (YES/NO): YES